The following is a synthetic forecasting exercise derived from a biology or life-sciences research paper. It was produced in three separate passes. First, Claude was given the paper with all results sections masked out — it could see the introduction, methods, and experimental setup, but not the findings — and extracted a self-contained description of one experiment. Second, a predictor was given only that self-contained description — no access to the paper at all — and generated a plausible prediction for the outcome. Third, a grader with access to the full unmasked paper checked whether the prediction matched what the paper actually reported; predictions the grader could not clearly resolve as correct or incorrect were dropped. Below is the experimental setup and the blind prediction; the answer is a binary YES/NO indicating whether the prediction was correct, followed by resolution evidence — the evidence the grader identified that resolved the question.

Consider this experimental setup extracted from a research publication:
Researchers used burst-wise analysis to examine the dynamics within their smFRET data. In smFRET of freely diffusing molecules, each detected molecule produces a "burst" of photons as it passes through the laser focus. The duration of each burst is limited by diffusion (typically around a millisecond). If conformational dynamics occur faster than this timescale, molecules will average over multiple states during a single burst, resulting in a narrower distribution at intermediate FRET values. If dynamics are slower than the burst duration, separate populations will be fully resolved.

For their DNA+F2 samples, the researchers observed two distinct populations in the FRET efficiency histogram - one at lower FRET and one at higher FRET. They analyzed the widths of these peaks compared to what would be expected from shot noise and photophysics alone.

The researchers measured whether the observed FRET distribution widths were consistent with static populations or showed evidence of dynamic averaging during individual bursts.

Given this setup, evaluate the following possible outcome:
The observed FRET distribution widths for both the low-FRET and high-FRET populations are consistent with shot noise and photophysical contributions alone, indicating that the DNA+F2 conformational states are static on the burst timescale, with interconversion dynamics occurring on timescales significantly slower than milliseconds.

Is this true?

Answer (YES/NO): NO